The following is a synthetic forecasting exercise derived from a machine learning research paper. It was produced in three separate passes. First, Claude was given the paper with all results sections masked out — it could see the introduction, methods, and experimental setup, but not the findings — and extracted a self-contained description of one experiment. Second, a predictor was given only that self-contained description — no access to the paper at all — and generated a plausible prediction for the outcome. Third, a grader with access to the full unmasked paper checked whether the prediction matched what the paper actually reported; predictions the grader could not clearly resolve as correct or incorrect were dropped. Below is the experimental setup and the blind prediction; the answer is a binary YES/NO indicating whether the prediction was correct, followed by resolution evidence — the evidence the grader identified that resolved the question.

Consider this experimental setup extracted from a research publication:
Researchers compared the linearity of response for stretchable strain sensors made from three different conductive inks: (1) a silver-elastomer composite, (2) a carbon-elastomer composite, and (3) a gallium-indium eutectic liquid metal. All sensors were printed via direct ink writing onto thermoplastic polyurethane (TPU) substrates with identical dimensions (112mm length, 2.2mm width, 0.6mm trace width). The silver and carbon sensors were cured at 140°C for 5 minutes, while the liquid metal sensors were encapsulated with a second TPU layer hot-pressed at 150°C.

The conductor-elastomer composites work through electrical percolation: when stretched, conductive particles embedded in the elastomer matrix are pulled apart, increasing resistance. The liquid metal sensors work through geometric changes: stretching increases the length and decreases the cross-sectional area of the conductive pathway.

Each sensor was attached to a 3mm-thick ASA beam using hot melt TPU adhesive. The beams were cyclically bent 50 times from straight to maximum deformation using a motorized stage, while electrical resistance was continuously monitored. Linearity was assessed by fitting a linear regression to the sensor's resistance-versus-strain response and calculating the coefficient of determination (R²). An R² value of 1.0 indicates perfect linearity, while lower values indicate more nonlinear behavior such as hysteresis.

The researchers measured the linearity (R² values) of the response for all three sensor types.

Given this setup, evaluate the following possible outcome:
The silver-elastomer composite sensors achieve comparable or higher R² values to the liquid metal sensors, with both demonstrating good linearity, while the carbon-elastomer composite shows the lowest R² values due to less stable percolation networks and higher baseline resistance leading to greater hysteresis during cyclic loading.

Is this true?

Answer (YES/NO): NO